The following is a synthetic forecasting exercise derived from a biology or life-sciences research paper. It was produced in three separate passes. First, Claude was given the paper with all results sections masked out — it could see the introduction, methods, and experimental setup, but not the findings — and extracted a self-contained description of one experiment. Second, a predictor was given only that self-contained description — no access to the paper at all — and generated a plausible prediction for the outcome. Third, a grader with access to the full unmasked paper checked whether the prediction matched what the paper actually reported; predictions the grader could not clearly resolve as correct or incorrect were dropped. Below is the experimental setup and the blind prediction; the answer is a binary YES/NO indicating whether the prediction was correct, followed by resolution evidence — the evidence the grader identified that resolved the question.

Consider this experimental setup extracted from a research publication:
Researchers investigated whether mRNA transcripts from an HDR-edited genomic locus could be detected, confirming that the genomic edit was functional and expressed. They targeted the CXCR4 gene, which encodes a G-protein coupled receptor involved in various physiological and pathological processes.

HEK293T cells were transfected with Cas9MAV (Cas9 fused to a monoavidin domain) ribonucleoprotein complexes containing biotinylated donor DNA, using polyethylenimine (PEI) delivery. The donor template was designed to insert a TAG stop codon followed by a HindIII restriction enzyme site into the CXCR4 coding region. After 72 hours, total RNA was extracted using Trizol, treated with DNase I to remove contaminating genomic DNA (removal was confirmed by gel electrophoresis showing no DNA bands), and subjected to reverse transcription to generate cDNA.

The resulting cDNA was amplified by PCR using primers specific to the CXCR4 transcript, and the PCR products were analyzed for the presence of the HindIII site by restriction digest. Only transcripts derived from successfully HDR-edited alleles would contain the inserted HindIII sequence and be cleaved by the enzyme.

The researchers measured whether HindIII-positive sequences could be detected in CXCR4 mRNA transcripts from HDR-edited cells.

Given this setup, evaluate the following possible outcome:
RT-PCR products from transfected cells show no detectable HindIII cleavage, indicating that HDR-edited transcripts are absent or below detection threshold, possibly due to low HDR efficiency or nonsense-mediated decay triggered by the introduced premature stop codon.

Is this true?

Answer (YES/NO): NO